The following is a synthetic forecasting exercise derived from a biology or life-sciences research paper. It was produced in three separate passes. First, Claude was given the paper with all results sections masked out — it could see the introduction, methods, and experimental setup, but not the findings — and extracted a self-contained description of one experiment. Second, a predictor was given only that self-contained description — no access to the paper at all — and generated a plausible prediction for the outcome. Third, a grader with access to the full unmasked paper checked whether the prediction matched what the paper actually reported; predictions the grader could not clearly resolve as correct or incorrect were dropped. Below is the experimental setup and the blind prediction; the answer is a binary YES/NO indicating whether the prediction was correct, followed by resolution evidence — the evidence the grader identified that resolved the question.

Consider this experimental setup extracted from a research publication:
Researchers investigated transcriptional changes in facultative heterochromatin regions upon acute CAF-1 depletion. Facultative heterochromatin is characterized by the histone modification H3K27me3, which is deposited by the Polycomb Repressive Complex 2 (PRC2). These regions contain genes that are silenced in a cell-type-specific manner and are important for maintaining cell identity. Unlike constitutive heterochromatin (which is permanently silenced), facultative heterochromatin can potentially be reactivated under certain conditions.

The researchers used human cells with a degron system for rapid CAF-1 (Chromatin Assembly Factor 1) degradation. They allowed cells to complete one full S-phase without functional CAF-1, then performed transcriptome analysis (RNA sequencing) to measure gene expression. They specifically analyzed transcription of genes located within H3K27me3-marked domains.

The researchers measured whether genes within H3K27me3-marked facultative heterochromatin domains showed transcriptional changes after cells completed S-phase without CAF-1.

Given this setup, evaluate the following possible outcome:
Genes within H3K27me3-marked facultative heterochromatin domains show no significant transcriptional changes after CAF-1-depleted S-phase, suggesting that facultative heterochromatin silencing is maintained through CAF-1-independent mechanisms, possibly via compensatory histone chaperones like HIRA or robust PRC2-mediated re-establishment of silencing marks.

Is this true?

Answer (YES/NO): NO